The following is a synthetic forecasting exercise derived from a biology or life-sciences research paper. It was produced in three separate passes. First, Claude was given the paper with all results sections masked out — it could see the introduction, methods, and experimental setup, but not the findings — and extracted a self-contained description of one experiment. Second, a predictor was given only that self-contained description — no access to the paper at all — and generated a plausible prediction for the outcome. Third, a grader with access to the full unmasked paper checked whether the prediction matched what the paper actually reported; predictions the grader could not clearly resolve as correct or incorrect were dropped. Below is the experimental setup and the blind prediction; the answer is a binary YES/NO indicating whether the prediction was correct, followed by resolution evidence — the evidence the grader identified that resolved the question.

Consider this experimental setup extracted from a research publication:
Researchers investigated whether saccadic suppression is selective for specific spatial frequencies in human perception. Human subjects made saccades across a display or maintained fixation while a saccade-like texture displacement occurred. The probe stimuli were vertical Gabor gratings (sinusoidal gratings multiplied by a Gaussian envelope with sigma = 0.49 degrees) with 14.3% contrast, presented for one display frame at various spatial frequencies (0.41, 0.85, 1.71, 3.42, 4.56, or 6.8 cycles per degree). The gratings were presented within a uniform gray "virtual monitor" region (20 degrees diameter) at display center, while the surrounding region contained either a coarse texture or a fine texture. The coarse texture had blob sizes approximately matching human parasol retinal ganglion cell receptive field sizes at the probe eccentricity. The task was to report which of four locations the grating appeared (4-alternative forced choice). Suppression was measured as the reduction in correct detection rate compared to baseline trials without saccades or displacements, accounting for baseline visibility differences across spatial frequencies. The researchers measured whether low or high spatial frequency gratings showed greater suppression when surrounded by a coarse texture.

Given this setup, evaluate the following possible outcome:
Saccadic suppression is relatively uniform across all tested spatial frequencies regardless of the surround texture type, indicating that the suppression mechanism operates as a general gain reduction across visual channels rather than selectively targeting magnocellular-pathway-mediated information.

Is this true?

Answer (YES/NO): NO